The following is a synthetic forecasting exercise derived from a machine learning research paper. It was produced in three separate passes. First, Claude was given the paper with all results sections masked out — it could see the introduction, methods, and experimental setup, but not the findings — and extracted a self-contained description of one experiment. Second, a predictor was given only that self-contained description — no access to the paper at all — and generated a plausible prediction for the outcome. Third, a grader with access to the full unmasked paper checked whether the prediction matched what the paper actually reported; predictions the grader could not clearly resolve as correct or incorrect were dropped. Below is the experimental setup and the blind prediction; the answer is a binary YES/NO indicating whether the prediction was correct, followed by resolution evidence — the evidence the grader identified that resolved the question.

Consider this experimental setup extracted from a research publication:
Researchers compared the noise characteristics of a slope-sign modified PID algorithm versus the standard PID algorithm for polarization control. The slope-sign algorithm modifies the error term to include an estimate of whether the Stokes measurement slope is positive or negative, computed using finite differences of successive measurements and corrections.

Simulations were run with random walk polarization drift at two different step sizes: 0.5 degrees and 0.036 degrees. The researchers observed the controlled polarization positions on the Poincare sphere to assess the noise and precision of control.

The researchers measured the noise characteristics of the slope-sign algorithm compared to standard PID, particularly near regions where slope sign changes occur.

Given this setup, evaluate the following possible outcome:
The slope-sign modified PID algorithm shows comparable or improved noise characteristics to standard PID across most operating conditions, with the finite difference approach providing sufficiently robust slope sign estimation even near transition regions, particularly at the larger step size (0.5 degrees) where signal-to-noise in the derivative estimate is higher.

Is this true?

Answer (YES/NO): NO